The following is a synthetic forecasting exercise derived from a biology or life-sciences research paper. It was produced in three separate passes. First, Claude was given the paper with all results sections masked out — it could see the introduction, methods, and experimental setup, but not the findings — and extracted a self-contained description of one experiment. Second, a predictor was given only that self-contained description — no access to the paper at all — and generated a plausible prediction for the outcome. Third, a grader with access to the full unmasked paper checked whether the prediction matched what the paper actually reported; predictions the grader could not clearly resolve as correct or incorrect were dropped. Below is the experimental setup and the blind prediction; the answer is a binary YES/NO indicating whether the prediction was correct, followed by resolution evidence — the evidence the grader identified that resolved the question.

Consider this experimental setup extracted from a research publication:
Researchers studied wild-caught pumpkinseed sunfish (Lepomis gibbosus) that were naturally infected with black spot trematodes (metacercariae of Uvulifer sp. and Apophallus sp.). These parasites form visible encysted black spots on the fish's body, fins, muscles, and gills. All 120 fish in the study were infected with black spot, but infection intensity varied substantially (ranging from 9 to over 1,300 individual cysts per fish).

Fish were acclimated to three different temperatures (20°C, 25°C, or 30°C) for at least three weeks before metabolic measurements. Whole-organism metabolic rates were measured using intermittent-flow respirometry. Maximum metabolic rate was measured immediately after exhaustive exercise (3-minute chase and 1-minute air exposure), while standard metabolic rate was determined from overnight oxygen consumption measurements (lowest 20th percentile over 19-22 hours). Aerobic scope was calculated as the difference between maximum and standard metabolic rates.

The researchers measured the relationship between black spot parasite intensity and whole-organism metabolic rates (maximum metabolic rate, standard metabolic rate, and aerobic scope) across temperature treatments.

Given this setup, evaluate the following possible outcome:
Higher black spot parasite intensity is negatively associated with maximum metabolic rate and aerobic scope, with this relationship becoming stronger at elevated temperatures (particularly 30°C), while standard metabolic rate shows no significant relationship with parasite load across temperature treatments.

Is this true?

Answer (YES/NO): NO